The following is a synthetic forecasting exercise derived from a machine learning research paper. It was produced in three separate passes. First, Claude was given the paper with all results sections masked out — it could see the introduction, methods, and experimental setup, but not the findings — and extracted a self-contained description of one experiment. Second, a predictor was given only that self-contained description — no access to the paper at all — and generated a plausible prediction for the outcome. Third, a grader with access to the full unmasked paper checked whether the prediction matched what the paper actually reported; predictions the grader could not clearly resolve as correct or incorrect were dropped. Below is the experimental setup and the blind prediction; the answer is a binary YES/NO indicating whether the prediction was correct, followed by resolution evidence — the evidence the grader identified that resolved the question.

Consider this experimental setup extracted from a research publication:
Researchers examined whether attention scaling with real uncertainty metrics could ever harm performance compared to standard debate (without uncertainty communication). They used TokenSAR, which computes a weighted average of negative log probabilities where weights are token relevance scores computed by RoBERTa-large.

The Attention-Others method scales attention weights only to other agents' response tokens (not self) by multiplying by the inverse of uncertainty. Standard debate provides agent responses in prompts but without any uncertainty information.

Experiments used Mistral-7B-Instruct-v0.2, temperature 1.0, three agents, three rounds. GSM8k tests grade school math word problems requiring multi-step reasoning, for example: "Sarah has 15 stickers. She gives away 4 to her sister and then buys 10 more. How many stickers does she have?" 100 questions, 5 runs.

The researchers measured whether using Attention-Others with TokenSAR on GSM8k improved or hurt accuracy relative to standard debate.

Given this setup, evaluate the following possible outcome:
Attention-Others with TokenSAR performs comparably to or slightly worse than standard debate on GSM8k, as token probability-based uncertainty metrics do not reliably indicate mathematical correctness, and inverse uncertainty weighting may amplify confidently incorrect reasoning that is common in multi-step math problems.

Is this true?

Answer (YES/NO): YES